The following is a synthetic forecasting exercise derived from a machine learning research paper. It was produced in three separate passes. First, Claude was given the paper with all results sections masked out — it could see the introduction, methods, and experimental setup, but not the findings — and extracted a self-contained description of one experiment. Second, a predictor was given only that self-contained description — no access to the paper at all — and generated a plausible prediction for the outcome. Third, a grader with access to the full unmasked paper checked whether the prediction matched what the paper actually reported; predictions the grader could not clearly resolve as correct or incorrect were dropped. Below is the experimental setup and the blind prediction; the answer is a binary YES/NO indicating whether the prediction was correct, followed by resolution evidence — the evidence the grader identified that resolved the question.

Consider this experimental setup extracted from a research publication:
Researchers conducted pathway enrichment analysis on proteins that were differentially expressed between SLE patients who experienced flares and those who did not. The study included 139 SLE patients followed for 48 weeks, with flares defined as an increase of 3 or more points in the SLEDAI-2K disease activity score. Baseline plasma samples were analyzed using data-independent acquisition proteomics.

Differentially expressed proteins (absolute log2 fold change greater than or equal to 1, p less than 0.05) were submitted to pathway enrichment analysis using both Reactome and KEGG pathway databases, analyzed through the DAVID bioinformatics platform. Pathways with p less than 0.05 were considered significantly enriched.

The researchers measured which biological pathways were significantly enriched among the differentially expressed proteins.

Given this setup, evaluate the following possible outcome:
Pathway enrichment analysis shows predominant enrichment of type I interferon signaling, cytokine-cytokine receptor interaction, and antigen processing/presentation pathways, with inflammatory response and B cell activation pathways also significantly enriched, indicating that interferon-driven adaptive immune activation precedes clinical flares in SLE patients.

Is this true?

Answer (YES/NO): NO